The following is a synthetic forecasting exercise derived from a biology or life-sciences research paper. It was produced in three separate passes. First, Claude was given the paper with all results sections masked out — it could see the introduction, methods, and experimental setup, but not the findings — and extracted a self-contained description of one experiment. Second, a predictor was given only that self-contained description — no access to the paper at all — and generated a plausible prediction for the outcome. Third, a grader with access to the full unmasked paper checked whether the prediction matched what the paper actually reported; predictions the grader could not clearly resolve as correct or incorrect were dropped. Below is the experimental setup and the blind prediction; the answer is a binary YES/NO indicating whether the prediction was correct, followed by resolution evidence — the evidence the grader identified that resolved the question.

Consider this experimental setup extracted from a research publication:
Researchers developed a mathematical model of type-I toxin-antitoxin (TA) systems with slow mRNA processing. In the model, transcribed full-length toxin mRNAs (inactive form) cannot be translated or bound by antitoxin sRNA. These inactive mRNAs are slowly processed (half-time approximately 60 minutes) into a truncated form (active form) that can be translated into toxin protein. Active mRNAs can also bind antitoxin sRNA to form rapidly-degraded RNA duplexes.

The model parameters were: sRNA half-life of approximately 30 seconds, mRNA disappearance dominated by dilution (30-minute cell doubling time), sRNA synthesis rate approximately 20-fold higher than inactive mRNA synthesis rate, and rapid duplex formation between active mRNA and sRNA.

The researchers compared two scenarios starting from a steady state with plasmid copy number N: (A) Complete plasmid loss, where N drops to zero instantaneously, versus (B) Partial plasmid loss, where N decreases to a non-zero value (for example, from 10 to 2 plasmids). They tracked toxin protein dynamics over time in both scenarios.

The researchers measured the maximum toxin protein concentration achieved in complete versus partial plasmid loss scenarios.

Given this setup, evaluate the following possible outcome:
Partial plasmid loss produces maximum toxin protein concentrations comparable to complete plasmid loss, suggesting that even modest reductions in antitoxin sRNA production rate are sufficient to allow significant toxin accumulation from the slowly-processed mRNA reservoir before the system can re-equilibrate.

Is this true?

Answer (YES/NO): NO